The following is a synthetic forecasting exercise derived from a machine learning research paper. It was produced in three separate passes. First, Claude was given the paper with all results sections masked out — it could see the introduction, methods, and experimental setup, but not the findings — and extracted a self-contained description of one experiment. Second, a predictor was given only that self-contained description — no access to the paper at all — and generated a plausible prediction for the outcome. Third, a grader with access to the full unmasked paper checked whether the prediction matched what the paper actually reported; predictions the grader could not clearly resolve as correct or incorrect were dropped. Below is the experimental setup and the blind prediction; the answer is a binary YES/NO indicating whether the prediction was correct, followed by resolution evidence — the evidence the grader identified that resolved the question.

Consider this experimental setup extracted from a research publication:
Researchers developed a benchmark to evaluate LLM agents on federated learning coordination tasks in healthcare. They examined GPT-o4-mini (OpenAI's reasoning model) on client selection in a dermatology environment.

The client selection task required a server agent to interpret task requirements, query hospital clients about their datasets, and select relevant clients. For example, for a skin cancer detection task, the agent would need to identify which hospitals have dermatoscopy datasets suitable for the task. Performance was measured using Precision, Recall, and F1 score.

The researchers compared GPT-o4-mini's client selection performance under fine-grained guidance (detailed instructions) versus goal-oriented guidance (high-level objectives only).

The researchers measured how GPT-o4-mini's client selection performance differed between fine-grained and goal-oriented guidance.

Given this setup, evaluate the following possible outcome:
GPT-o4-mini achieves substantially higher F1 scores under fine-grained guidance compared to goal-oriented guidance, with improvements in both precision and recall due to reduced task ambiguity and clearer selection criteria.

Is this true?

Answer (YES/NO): YES